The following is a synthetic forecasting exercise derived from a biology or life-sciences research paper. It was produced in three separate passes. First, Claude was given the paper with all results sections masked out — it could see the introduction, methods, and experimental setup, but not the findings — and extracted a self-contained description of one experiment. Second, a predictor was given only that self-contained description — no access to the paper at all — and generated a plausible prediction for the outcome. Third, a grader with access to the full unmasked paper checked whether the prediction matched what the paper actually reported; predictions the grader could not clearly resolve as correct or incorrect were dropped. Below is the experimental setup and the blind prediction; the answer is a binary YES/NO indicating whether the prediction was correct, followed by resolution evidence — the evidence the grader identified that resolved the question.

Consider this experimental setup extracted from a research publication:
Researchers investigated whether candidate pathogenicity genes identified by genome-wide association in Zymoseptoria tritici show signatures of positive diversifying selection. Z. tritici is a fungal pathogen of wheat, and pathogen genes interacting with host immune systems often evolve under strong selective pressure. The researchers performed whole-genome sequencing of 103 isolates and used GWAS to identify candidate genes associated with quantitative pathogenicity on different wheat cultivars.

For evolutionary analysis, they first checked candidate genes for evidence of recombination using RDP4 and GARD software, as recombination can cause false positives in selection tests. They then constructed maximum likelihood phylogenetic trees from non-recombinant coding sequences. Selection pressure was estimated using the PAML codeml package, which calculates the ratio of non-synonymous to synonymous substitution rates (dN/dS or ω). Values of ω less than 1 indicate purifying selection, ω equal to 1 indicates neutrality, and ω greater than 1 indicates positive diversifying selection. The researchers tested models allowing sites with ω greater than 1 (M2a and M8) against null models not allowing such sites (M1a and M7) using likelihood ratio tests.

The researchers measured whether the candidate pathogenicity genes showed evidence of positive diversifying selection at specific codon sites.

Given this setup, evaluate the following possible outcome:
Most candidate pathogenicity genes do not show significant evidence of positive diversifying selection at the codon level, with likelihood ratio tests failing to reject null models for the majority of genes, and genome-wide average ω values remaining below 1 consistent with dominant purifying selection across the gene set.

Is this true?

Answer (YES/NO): NO